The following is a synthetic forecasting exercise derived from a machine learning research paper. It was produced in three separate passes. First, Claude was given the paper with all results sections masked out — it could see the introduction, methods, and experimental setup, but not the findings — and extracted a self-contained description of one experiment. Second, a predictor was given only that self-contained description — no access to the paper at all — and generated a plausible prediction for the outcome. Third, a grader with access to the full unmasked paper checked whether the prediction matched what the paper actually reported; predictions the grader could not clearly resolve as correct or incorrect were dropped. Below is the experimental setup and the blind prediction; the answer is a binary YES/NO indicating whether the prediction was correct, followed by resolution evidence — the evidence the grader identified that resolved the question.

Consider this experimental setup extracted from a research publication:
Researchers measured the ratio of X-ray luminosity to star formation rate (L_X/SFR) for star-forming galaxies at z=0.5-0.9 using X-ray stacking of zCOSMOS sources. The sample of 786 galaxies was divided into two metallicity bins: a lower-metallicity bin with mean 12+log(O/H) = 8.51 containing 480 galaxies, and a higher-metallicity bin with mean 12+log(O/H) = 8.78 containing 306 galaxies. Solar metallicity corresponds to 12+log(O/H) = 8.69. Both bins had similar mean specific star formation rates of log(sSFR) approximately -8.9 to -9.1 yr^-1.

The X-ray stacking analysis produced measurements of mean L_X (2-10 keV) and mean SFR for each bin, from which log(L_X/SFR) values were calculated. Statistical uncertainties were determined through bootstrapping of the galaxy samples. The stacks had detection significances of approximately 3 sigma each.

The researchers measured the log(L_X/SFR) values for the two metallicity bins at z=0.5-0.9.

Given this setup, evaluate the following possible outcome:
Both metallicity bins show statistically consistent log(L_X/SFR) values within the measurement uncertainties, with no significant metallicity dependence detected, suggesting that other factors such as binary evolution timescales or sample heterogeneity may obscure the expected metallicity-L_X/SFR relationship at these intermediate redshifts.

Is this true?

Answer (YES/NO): NO